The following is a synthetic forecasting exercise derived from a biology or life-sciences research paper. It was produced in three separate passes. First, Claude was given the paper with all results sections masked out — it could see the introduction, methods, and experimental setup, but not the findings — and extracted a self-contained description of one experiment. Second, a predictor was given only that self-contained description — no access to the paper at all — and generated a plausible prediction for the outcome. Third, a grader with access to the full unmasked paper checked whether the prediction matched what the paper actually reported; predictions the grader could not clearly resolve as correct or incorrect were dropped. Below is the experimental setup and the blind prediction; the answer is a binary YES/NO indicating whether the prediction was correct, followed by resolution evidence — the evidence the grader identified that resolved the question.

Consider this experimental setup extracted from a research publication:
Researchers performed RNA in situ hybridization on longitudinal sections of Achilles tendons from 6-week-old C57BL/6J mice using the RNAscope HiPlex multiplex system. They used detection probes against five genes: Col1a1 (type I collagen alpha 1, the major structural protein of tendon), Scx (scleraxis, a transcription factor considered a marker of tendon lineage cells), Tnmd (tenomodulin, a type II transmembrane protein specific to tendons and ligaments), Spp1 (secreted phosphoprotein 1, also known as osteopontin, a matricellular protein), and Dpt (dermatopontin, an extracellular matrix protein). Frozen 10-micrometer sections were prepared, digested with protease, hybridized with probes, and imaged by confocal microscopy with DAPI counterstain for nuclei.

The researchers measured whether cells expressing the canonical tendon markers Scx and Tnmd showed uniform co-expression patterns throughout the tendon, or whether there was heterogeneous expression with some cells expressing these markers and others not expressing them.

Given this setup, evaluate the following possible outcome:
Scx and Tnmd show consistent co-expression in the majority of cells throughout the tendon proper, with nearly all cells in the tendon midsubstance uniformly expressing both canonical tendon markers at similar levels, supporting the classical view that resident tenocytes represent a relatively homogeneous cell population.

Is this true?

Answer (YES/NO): NO